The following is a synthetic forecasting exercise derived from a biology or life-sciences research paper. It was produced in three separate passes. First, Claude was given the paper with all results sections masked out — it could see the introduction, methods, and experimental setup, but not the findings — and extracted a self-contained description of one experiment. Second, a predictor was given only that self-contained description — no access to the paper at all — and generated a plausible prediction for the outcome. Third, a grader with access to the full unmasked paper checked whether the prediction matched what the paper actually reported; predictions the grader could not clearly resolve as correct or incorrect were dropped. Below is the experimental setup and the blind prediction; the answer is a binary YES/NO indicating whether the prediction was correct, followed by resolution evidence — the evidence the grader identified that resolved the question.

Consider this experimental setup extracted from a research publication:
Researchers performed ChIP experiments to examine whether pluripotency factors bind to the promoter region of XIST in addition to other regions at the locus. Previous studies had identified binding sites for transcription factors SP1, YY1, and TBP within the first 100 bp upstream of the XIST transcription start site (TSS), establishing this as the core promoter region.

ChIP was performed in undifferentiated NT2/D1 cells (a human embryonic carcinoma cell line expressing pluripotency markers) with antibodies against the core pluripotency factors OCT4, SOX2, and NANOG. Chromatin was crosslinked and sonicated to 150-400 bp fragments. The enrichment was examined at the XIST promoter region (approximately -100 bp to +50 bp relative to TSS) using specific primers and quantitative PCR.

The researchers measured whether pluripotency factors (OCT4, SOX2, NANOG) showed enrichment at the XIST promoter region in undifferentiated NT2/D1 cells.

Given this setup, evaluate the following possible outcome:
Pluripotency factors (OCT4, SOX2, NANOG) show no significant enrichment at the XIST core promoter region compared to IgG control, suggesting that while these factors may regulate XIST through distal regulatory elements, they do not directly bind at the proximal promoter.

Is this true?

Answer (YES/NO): YES